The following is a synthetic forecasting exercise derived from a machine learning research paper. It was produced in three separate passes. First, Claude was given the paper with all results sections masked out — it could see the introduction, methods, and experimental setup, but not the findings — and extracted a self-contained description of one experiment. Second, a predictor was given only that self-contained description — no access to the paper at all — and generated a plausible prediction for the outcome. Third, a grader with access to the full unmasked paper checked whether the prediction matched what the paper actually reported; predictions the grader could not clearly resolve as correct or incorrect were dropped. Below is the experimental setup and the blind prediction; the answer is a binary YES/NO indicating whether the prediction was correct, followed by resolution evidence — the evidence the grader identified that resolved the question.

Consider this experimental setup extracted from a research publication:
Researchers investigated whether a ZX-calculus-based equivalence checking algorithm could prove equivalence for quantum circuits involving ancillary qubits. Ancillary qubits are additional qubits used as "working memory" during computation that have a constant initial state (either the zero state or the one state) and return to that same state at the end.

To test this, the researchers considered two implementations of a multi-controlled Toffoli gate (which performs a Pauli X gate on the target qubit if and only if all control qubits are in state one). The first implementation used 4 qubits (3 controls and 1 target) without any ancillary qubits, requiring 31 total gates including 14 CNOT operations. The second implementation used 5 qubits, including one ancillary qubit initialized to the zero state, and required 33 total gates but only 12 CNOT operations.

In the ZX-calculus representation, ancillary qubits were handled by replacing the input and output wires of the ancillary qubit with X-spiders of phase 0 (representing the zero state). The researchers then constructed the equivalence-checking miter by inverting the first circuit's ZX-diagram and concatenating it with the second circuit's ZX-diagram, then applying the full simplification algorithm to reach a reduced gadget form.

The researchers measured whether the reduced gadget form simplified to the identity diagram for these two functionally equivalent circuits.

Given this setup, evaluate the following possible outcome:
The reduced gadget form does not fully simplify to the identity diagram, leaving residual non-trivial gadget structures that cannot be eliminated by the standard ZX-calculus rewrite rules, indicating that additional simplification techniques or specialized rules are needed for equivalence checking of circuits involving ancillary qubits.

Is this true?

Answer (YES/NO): YES